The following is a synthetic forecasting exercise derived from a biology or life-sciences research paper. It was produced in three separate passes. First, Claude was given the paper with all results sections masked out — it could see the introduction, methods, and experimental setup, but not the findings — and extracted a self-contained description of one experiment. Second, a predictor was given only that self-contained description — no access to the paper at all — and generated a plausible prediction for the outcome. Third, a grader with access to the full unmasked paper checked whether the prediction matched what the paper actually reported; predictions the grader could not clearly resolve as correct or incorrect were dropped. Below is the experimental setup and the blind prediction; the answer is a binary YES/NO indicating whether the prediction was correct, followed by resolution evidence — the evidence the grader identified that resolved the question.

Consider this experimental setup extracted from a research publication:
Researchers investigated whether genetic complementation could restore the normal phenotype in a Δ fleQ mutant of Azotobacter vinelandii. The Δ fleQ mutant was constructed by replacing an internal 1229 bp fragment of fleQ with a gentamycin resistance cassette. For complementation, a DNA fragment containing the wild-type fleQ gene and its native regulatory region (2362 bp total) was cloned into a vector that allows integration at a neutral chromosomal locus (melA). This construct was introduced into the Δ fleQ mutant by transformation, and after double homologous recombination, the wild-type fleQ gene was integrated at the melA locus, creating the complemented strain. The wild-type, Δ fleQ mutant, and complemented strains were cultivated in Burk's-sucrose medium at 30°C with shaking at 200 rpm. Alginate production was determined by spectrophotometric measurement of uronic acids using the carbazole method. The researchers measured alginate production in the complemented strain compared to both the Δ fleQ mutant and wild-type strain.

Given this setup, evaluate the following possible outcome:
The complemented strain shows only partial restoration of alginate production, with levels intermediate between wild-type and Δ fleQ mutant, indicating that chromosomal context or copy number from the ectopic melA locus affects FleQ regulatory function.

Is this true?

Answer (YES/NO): NO